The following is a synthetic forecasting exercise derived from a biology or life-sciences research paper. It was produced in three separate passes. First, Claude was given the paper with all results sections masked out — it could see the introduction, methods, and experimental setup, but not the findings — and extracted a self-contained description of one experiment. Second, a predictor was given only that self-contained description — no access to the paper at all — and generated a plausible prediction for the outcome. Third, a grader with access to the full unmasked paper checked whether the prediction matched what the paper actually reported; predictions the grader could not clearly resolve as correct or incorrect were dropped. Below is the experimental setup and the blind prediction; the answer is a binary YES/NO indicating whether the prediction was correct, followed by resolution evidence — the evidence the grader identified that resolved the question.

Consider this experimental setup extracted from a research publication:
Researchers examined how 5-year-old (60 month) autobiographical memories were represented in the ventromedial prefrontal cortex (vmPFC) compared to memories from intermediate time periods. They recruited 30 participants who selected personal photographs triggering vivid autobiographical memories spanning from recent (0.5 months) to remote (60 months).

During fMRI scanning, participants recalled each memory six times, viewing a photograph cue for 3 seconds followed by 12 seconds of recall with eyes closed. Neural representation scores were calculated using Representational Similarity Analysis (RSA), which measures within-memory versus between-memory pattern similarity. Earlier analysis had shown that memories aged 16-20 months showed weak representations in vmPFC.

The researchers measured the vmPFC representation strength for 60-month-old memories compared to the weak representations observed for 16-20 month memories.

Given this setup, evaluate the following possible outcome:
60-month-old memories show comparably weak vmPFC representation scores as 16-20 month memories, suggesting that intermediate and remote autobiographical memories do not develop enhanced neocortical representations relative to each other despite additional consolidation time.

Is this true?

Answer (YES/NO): NO